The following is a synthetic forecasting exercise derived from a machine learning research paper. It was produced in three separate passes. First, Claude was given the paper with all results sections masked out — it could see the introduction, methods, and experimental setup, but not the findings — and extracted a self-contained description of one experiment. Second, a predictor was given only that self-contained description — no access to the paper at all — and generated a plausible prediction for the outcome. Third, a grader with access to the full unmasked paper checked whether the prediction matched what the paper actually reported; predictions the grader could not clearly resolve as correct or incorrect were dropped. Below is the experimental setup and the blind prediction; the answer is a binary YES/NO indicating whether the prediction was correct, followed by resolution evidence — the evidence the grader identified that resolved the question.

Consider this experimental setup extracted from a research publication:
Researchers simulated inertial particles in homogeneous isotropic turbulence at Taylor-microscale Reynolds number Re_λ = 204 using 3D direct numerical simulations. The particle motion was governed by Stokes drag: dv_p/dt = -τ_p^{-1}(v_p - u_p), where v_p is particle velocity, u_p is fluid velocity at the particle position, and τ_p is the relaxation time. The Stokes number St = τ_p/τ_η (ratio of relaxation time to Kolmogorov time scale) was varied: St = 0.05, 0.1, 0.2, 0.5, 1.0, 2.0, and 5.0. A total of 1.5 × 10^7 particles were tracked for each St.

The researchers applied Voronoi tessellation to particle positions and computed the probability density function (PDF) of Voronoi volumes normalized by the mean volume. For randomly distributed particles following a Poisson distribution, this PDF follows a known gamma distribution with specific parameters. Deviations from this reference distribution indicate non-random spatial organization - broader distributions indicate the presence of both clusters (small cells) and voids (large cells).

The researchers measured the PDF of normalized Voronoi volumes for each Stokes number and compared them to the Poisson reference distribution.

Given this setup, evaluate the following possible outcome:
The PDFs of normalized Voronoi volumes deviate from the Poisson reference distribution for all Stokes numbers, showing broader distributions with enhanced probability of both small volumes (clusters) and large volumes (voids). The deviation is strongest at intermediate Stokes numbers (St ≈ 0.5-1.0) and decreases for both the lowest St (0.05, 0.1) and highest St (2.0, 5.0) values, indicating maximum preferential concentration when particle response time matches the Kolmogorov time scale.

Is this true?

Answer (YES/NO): NO